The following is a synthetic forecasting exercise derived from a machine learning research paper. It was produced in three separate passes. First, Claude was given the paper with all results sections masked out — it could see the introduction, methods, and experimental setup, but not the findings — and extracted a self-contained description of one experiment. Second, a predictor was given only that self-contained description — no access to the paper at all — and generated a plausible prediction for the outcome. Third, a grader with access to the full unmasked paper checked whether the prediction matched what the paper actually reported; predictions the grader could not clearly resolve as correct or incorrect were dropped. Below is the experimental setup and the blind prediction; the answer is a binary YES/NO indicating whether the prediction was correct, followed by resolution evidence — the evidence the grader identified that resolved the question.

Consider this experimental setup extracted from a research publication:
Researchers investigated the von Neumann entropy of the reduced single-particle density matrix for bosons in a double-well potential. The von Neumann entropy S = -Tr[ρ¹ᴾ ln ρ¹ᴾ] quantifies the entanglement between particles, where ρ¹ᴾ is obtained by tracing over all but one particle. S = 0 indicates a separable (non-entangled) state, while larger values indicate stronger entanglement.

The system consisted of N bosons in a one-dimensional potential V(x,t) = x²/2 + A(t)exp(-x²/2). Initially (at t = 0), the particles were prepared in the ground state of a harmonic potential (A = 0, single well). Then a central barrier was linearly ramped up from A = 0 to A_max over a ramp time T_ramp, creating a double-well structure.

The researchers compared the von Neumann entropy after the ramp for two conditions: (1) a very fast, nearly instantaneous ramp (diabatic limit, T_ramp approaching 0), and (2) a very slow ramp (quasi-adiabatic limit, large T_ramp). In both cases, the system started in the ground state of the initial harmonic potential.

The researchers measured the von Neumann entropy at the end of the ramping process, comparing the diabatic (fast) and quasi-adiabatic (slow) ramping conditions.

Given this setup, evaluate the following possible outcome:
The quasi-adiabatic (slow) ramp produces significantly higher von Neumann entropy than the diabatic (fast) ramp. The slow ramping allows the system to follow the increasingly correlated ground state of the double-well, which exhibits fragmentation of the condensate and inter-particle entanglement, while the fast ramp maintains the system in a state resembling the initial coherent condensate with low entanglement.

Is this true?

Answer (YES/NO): NO